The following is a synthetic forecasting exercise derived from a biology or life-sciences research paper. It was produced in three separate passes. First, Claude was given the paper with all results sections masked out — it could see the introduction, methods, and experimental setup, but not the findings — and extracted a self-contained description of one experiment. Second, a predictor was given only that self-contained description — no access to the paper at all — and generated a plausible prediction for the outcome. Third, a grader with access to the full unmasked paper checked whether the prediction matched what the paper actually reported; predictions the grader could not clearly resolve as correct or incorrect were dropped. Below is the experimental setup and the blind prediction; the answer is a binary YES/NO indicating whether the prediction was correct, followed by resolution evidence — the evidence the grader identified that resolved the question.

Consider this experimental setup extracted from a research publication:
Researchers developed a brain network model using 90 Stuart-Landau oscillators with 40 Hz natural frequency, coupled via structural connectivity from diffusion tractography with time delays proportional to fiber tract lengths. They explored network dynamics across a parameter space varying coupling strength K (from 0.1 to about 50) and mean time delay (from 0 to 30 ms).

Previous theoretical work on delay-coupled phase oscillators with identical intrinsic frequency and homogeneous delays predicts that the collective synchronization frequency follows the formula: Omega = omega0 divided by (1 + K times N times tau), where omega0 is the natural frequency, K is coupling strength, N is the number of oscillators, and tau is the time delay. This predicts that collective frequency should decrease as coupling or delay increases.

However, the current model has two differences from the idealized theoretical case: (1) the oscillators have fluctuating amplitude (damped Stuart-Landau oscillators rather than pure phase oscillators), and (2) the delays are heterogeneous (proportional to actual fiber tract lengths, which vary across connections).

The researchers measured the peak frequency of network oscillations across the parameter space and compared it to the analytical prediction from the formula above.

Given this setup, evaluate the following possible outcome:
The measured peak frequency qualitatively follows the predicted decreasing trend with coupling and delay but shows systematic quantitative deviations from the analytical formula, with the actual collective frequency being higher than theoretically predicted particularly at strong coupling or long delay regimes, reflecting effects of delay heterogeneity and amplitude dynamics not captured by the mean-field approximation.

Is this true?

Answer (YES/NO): NO